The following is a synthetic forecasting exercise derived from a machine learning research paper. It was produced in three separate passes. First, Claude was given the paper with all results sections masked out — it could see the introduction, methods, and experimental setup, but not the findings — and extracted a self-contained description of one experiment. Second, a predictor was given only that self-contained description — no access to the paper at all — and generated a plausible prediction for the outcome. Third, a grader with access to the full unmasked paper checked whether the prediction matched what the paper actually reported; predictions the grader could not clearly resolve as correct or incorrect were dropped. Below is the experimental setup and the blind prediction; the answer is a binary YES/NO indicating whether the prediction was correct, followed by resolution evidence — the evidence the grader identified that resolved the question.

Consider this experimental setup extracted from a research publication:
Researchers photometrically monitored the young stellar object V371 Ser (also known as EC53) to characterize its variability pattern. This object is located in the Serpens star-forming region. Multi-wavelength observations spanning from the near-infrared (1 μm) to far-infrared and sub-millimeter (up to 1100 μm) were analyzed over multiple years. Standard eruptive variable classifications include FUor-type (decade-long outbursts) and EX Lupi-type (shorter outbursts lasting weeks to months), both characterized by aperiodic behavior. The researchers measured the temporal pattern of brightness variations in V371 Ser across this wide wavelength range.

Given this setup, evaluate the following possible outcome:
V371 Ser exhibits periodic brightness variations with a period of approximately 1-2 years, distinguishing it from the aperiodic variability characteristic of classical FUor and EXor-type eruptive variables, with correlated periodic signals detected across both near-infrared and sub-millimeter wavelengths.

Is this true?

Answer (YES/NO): YES